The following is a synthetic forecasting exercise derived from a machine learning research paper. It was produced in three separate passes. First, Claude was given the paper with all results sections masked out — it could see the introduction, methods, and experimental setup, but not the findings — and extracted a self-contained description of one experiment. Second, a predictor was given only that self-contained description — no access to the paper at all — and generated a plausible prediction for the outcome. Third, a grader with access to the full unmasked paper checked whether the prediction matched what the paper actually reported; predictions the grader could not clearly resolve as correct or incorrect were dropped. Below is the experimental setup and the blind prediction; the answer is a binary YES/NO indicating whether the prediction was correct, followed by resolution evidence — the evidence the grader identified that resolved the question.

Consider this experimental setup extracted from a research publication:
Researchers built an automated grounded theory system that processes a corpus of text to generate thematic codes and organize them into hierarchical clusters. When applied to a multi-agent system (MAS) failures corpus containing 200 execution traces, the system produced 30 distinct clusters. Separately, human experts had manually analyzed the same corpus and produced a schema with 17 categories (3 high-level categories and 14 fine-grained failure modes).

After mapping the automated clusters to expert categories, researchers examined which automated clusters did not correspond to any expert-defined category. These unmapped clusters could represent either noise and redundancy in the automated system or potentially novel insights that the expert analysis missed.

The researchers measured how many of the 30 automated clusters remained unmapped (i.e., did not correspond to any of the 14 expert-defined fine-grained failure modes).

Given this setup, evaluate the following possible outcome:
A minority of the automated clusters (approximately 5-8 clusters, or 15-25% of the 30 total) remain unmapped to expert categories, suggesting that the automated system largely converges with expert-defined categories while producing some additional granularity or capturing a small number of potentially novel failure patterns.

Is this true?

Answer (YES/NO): NO